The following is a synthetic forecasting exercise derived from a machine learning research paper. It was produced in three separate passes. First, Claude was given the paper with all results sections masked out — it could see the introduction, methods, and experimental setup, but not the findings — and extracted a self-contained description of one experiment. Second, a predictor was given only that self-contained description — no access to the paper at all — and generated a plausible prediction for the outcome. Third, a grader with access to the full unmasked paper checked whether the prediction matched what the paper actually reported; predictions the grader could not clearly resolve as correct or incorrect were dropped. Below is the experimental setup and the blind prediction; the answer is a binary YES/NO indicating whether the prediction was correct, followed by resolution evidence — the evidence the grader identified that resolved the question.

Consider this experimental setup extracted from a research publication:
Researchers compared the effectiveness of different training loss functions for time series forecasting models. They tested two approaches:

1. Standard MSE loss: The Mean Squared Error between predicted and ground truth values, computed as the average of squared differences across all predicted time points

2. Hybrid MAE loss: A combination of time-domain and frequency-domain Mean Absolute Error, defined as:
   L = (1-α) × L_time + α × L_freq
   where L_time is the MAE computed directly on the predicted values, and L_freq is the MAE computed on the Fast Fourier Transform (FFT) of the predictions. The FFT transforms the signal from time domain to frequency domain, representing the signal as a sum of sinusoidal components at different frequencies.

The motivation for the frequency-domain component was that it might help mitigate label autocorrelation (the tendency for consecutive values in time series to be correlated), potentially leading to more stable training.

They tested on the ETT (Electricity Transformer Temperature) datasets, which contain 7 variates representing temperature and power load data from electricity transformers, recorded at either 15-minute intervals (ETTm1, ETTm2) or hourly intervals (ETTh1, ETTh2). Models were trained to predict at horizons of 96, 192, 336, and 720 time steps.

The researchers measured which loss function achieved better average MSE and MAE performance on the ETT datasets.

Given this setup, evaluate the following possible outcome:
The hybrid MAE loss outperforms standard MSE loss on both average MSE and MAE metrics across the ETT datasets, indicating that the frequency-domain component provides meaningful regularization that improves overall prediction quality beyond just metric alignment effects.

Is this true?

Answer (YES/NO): YES